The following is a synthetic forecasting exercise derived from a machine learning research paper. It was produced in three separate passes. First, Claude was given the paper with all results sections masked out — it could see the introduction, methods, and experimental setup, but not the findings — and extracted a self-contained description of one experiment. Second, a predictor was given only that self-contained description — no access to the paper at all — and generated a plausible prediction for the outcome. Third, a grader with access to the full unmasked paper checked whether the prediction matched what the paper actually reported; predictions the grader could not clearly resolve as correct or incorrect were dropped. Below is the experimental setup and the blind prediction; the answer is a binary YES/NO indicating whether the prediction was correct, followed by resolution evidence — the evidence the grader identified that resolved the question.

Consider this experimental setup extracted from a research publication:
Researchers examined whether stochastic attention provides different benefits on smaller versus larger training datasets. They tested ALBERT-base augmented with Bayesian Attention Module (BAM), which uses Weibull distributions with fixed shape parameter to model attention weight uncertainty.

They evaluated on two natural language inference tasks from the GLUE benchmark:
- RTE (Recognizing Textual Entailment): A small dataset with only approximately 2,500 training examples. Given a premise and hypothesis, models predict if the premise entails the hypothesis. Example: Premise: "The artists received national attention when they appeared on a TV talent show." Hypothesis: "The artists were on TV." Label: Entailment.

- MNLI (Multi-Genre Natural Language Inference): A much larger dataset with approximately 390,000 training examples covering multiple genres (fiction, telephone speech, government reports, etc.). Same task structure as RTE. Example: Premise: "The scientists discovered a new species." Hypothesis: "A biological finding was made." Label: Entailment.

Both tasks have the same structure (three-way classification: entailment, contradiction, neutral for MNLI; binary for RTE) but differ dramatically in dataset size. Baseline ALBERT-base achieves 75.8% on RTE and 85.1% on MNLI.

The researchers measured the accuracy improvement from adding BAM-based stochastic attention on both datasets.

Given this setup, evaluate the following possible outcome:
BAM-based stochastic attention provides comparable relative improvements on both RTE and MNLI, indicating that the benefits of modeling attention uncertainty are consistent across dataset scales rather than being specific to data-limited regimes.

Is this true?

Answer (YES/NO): YES